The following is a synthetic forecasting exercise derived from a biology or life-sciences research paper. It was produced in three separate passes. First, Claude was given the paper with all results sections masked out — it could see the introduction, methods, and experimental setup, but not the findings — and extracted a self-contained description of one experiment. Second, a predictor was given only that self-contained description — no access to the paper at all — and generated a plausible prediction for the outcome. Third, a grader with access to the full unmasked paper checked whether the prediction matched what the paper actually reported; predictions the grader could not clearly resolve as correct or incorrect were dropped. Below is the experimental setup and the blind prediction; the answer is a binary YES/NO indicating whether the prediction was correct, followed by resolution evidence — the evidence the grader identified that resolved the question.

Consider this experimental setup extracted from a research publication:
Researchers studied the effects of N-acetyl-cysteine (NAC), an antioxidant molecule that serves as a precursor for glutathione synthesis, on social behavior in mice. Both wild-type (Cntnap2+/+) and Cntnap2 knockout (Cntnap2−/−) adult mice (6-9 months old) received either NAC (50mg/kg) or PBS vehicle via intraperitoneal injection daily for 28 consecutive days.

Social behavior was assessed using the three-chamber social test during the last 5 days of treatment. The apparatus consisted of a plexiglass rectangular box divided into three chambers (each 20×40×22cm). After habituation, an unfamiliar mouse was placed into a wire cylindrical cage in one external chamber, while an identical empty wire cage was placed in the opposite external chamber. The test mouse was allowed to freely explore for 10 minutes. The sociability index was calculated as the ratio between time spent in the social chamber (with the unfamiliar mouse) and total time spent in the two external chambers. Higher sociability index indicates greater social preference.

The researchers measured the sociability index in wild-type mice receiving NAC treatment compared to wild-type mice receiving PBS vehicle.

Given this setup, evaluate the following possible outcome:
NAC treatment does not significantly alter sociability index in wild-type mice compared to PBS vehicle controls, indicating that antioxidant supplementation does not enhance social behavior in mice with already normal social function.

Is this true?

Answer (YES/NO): NO